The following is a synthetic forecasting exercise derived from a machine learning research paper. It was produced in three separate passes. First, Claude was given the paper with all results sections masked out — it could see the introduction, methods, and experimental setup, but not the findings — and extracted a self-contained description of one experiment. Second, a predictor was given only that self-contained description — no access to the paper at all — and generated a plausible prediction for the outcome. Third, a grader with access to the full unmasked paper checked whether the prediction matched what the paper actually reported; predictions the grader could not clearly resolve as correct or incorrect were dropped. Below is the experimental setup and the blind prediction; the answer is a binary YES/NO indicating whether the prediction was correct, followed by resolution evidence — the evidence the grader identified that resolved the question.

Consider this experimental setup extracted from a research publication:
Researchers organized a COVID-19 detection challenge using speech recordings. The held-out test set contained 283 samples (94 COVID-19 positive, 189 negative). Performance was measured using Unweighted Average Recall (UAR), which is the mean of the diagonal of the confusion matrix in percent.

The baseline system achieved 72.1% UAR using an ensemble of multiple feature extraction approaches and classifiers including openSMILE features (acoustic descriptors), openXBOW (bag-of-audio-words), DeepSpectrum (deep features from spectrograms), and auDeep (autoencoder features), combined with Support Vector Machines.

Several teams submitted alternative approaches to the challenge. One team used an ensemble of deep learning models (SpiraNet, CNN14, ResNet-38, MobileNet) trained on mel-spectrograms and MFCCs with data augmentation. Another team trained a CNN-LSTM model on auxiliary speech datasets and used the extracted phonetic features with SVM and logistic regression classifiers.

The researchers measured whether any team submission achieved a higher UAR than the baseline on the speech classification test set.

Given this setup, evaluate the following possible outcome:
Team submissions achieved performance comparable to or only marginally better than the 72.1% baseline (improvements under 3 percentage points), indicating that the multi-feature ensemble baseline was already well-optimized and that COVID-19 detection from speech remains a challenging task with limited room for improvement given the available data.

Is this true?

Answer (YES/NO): NO